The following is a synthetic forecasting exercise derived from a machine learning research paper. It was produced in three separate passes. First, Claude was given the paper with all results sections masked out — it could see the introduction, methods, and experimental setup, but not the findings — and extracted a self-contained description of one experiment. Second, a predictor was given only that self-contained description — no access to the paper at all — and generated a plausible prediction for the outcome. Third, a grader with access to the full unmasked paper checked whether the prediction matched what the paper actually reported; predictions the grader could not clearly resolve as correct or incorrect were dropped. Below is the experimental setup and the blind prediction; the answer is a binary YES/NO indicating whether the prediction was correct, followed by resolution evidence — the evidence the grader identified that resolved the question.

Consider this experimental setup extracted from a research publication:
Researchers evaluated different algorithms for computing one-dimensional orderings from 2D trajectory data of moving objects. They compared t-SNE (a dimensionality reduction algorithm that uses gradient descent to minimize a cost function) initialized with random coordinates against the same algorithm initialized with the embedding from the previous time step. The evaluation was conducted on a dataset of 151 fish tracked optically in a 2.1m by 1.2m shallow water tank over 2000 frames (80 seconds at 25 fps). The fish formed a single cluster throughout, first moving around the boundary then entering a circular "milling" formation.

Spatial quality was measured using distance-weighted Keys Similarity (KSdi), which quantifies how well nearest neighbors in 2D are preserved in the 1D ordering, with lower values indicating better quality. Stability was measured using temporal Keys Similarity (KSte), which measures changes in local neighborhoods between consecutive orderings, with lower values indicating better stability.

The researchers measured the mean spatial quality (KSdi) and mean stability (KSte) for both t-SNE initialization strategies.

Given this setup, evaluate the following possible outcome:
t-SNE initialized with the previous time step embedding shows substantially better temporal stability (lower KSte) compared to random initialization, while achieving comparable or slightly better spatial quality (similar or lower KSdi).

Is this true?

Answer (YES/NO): NO